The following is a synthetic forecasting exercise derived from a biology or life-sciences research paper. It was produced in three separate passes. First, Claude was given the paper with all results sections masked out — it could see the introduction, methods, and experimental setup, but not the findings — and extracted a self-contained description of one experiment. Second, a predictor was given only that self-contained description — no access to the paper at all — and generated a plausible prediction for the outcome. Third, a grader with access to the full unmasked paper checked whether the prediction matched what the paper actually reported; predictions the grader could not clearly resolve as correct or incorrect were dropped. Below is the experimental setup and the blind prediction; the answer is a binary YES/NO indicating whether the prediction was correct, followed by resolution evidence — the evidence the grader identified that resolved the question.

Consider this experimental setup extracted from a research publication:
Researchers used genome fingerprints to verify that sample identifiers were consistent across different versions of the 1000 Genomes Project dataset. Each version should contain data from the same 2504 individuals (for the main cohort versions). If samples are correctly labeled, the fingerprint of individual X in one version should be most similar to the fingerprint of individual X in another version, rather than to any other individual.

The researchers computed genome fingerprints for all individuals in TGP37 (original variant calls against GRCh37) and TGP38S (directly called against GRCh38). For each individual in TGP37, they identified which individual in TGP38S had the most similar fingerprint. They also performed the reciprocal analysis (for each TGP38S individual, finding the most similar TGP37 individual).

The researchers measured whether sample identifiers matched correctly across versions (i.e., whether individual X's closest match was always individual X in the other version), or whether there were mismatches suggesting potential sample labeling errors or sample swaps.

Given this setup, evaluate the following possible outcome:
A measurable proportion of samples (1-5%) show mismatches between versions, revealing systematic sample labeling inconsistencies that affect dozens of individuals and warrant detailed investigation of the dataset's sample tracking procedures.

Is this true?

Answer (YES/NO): NO